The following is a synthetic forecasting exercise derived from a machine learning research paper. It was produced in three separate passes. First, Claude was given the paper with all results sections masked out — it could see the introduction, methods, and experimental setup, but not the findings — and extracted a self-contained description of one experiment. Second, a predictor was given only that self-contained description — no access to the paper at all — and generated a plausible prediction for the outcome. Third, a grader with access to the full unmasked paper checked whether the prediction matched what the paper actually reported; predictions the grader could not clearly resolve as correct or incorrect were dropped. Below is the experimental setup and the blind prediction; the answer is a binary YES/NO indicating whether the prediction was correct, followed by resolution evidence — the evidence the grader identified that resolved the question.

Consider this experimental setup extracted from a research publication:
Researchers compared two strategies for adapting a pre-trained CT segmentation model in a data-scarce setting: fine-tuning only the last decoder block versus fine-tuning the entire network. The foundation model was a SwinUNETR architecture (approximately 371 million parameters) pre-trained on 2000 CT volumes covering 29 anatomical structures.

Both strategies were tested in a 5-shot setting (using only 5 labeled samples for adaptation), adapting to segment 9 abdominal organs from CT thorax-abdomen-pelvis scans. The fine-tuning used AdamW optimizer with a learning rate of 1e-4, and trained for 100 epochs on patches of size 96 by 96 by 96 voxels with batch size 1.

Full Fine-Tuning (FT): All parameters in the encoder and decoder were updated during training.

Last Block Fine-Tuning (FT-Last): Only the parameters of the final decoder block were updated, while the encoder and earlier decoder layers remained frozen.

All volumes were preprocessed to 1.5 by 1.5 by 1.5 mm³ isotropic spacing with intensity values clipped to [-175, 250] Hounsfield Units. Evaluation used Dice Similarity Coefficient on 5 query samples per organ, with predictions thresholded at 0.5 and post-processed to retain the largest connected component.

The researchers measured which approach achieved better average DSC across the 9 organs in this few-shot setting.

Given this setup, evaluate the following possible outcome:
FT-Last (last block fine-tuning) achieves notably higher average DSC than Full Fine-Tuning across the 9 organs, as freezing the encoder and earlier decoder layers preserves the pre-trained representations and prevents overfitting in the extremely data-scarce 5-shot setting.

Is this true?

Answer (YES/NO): YES